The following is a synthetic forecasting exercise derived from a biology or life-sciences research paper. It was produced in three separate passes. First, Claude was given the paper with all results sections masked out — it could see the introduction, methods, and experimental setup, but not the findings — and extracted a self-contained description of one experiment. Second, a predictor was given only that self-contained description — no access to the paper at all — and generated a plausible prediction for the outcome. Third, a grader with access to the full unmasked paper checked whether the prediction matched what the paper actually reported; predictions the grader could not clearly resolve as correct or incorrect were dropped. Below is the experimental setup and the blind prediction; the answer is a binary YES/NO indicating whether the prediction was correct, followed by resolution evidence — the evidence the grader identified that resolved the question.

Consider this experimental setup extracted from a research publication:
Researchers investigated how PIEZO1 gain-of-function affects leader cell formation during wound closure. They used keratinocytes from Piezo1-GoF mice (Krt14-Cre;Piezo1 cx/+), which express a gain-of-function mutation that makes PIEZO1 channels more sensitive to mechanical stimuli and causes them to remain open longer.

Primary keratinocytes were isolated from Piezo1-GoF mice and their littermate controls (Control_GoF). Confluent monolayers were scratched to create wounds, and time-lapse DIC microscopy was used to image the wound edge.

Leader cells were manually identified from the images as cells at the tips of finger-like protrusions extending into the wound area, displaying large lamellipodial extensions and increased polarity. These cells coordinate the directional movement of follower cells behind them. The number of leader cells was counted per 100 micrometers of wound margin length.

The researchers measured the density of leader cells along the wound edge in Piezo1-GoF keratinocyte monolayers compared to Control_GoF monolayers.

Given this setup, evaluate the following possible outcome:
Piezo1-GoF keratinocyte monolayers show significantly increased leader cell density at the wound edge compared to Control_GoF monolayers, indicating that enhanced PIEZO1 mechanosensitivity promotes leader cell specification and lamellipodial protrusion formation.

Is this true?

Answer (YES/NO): NO